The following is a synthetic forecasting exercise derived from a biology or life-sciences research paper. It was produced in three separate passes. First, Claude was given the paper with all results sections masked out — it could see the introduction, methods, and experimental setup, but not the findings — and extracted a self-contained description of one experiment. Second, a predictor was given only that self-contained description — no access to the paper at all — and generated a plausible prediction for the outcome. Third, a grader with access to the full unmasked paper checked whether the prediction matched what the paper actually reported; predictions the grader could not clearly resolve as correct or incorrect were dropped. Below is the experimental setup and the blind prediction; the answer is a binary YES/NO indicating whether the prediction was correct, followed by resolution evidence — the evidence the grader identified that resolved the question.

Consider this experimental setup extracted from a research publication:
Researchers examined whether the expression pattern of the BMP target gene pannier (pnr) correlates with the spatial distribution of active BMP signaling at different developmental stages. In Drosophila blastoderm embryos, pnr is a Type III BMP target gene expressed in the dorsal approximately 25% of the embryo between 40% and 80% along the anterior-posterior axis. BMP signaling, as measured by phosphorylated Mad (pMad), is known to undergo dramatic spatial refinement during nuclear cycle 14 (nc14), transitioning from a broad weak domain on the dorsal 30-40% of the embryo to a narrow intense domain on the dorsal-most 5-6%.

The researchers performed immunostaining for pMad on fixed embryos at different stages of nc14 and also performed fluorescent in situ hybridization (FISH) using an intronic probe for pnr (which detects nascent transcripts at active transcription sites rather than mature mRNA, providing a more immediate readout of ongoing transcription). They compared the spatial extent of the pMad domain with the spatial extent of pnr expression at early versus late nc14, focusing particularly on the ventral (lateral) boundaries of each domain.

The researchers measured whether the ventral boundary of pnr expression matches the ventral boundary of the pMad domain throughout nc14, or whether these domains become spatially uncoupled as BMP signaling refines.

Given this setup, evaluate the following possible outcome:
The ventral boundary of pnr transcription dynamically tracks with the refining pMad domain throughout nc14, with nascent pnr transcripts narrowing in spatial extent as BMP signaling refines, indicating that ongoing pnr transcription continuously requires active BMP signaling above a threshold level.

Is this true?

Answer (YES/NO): NO